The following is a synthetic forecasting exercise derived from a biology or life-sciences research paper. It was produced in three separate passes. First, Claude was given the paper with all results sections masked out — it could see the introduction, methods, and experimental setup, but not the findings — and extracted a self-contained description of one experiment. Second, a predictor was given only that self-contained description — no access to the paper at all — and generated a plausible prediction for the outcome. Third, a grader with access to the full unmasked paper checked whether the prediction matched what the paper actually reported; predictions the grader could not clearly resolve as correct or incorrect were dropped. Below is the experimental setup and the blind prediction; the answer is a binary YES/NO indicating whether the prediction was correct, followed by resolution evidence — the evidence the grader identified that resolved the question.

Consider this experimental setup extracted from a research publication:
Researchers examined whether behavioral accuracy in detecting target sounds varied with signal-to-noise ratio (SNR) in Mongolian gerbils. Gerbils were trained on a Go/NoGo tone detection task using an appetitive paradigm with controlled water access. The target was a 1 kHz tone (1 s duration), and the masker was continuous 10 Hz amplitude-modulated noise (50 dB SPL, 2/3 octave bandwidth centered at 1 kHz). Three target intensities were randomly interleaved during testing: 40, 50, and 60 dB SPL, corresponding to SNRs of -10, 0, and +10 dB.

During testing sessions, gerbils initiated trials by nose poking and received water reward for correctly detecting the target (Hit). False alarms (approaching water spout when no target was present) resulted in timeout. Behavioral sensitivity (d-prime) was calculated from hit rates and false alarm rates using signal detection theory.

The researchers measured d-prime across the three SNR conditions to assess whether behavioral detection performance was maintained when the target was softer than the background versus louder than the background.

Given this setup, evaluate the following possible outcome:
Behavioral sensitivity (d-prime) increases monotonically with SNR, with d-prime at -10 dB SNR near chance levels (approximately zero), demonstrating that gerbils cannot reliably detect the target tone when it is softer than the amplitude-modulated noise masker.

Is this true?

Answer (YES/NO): NO